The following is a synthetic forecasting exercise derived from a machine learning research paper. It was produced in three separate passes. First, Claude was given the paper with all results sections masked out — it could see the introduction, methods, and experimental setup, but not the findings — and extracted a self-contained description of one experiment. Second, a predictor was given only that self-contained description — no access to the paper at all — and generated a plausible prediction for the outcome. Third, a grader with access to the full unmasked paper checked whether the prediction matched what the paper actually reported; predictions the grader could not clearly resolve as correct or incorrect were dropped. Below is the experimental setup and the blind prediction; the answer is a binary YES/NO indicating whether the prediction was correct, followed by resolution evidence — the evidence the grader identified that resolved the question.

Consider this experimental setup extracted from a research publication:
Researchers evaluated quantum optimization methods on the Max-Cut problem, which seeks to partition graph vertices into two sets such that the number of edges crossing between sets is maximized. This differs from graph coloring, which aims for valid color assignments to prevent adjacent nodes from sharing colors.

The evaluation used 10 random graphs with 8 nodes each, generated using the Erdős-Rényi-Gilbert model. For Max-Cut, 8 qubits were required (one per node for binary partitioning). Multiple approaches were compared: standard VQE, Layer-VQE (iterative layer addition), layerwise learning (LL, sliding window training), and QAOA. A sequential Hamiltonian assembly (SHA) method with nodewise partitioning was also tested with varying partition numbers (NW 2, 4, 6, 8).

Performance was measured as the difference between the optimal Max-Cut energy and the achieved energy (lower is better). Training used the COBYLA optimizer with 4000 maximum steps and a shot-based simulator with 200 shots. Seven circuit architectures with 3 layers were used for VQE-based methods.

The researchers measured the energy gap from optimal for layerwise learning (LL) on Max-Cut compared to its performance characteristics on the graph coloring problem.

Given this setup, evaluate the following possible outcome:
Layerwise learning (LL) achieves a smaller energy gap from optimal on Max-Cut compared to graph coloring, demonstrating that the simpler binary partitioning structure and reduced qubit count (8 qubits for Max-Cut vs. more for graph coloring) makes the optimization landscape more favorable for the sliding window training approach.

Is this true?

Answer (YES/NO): NO